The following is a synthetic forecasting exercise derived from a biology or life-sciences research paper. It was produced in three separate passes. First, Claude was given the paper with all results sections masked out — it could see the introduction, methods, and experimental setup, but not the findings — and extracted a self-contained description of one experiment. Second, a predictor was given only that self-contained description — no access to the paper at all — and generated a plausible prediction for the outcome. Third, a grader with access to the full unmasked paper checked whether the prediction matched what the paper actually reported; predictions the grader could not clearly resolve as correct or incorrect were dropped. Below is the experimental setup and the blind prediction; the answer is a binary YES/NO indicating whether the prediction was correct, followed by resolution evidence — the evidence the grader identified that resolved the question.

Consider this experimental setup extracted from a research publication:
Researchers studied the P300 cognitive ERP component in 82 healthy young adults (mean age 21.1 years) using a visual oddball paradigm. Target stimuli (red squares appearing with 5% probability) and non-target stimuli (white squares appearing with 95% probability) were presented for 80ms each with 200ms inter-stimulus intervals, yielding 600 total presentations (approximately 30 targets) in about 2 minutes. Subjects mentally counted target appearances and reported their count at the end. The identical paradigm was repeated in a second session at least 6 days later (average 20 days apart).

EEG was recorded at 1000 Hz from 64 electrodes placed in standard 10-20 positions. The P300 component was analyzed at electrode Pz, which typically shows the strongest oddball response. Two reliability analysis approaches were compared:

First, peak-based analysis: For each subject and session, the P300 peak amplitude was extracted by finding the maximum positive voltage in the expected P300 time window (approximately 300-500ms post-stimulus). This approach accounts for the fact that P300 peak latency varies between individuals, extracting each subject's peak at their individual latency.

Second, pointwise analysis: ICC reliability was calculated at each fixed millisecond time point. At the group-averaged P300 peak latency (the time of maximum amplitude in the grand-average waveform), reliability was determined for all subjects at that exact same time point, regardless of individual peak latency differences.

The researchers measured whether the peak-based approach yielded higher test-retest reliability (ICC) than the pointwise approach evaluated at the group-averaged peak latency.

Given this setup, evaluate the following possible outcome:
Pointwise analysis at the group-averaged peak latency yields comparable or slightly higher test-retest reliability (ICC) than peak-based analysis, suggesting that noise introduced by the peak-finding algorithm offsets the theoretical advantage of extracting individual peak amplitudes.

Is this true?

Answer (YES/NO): NO